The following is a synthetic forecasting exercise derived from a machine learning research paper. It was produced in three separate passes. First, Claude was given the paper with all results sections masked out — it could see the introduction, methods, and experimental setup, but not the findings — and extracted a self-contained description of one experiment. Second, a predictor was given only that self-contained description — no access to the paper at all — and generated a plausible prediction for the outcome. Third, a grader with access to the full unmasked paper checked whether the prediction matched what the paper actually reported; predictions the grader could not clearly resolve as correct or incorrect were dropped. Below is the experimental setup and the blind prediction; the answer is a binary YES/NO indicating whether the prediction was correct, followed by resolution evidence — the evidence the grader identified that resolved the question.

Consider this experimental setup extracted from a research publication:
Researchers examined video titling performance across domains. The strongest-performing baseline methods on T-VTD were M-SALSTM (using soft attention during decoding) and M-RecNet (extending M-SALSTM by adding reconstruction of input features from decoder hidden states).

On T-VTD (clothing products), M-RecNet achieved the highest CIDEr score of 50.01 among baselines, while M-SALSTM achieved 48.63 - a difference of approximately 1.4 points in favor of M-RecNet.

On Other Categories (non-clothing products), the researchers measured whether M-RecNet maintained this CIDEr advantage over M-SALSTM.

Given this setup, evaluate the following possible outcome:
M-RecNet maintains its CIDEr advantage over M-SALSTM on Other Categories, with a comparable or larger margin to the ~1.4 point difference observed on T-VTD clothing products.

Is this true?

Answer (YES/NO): NO